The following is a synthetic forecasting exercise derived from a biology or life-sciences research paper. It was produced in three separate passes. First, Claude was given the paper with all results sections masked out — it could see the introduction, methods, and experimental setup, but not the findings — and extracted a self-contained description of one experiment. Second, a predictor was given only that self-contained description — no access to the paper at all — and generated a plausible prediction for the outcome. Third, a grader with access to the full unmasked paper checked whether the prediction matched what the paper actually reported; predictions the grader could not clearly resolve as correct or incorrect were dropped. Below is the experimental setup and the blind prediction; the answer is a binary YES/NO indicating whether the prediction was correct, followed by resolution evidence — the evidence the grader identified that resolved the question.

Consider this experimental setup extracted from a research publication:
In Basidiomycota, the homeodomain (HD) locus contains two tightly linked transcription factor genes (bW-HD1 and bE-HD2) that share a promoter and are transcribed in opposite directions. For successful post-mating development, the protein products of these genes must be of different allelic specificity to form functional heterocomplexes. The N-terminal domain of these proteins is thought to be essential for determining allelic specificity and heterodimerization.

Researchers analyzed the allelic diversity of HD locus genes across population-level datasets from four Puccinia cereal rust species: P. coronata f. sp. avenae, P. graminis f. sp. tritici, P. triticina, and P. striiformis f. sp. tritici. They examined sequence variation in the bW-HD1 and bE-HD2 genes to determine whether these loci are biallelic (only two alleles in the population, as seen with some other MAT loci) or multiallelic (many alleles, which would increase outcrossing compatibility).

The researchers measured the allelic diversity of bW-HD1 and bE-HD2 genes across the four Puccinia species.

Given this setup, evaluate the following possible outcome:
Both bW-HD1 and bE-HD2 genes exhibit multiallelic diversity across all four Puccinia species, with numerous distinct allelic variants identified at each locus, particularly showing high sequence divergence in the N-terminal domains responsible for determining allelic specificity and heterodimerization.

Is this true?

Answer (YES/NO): YES